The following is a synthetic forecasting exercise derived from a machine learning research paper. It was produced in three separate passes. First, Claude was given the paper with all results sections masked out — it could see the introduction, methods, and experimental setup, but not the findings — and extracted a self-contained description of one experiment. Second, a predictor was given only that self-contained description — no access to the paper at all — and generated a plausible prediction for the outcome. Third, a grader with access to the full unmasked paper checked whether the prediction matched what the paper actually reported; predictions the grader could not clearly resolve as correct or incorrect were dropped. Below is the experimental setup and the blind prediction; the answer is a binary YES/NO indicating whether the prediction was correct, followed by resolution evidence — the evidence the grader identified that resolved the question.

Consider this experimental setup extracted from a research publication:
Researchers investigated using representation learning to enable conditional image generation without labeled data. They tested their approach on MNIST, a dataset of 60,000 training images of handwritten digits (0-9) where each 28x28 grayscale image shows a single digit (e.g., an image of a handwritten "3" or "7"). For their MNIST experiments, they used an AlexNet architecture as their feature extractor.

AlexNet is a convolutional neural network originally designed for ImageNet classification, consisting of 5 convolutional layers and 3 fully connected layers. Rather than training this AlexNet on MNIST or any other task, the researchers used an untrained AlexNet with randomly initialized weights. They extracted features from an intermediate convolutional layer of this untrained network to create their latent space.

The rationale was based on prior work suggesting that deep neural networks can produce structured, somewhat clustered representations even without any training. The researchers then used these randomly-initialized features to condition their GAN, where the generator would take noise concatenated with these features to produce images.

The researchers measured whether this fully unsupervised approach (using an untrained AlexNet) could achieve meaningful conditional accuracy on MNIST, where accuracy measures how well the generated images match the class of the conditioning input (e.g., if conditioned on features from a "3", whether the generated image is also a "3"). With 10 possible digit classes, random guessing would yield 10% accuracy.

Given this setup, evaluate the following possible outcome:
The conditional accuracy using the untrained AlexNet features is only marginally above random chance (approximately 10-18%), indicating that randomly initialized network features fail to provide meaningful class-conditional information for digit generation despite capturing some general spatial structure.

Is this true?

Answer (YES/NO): NO